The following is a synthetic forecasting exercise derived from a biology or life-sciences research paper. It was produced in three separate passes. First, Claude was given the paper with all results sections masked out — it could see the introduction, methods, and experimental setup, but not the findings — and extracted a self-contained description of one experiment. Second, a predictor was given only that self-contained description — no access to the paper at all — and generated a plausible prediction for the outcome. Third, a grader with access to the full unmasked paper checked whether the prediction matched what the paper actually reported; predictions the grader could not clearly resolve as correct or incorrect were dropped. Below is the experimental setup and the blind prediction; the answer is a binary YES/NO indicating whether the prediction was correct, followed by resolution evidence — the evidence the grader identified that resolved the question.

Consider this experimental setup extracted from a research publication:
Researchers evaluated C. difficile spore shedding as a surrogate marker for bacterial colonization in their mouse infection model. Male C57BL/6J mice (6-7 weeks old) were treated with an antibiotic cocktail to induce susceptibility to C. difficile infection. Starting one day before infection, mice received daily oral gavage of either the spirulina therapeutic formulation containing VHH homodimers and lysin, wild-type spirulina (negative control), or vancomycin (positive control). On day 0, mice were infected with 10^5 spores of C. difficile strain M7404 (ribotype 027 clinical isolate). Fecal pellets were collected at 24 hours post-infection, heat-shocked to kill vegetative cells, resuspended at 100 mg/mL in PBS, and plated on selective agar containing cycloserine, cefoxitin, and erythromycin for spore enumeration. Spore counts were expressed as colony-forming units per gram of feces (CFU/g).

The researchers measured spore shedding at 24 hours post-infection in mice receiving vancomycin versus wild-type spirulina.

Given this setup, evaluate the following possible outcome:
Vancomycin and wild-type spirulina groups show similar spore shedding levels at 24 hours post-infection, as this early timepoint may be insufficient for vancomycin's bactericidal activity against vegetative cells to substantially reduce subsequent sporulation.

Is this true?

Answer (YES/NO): NO